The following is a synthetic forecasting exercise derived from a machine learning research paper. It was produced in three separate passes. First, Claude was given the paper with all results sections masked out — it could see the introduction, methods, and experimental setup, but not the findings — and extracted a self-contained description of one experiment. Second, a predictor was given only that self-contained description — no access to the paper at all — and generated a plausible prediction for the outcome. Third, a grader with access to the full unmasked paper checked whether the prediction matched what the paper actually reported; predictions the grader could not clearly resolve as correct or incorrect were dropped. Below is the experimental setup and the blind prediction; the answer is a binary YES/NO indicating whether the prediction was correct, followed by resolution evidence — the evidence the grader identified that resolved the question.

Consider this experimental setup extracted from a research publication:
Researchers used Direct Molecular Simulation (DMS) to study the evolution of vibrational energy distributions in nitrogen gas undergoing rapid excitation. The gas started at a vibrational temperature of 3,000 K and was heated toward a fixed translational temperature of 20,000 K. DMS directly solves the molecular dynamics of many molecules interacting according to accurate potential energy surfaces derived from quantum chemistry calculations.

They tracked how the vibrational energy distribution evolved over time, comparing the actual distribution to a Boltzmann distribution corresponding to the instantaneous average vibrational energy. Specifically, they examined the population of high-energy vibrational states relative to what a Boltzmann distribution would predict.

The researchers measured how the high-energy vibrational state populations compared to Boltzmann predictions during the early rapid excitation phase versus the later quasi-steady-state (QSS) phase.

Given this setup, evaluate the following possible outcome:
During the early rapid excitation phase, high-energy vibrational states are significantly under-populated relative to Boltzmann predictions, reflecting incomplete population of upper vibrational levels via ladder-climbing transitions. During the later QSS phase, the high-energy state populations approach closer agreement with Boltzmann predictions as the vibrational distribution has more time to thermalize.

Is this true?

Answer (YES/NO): NO